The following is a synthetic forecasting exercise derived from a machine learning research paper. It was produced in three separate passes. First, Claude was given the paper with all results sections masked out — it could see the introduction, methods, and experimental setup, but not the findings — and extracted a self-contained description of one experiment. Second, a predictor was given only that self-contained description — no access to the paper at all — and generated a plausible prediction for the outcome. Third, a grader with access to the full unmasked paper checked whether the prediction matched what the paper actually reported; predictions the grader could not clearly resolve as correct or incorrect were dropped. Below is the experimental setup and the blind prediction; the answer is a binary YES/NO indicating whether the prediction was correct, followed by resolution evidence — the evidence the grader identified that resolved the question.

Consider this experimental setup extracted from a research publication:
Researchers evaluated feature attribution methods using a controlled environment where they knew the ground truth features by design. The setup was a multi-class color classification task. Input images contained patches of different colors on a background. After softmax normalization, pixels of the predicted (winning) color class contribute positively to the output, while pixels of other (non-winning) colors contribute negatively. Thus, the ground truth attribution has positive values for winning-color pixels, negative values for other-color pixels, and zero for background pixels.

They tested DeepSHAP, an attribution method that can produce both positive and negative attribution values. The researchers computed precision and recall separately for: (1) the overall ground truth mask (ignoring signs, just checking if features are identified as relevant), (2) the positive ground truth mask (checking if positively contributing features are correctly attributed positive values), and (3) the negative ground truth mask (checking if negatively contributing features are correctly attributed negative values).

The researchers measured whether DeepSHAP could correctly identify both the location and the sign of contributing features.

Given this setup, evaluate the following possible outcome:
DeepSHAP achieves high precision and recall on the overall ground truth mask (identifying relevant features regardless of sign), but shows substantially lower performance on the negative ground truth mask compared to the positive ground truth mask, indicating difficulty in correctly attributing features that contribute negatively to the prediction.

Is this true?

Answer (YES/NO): NO